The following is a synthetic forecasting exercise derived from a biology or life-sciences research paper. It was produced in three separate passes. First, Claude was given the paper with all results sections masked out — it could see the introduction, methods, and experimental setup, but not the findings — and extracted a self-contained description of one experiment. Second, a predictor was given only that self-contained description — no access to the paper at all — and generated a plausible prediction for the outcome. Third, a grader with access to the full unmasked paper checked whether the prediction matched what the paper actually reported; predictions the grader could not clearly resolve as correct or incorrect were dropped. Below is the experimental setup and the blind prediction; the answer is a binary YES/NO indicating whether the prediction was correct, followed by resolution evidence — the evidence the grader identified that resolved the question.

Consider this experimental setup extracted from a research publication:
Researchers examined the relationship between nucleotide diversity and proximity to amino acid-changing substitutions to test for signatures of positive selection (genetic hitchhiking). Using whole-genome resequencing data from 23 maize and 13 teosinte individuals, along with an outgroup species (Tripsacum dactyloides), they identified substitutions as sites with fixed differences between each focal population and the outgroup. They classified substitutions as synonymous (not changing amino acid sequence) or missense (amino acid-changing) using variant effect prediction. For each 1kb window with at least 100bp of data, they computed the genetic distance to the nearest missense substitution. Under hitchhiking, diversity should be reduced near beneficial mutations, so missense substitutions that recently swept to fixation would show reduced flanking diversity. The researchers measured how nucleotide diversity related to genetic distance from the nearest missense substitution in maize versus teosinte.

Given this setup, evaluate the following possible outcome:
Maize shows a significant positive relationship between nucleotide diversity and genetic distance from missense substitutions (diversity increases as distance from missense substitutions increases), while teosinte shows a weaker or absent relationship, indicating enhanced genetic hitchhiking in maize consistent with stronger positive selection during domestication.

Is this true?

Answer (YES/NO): NO